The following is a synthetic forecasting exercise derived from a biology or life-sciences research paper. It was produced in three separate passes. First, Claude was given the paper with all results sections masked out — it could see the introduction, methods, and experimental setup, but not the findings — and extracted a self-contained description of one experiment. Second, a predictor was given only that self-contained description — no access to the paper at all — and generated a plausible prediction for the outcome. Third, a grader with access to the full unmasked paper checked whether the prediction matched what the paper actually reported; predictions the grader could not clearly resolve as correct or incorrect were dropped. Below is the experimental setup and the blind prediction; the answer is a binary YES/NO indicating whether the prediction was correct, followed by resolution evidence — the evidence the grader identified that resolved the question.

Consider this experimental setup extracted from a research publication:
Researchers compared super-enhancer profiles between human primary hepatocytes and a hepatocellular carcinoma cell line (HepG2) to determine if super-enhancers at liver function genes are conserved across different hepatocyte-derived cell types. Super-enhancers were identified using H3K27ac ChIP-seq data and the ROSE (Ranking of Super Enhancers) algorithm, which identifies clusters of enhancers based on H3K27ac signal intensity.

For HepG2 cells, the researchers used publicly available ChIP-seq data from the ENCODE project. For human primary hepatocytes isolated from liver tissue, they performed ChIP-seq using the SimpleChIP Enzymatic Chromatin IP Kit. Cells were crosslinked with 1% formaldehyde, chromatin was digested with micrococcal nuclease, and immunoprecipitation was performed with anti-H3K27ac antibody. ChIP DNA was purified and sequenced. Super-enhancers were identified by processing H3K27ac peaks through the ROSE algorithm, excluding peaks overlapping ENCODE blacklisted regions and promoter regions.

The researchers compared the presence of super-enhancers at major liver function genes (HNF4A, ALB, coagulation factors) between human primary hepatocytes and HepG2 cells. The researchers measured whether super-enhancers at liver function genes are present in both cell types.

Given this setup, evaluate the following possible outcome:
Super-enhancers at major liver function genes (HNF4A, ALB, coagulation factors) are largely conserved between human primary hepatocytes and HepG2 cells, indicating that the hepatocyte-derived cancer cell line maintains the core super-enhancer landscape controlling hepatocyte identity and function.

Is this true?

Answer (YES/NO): YES